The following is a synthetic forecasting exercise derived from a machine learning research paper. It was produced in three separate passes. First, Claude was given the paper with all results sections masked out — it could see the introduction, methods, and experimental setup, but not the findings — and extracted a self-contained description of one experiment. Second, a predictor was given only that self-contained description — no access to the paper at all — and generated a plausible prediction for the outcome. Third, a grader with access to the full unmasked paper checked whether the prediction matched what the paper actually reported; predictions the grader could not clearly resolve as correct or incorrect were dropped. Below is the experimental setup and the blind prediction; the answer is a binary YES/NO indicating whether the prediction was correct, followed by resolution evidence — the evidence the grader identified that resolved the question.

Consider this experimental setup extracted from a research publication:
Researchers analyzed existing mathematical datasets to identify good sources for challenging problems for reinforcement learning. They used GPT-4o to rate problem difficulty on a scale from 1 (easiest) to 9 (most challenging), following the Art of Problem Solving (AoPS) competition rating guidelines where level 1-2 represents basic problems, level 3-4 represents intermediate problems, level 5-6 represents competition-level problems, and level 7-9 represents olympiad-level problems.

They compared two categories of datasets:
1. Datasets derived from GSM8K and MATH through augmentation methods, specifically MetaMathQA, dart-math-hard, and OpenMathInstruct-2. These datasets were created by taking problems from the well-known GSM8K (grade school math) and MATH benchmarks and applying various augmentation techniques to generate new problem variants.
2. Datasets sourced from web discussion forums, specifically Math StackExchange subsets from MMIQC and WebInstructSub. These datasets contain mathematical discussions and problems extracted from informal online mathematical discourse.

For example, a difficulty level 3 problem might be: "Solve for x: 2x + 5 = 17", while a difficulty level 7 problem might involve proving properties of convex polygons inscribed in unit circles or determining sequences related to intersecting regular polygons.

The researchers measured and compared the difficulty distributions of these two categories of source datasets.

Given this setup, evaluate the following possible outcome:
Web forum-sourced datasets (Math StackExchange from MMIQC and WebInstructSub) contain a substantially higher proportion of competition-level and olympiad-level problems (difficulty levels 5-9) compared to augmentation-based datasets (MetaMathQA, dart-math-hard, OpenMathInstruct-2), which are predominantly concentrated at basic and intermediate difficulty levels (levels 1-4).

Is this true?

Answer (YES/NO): NO